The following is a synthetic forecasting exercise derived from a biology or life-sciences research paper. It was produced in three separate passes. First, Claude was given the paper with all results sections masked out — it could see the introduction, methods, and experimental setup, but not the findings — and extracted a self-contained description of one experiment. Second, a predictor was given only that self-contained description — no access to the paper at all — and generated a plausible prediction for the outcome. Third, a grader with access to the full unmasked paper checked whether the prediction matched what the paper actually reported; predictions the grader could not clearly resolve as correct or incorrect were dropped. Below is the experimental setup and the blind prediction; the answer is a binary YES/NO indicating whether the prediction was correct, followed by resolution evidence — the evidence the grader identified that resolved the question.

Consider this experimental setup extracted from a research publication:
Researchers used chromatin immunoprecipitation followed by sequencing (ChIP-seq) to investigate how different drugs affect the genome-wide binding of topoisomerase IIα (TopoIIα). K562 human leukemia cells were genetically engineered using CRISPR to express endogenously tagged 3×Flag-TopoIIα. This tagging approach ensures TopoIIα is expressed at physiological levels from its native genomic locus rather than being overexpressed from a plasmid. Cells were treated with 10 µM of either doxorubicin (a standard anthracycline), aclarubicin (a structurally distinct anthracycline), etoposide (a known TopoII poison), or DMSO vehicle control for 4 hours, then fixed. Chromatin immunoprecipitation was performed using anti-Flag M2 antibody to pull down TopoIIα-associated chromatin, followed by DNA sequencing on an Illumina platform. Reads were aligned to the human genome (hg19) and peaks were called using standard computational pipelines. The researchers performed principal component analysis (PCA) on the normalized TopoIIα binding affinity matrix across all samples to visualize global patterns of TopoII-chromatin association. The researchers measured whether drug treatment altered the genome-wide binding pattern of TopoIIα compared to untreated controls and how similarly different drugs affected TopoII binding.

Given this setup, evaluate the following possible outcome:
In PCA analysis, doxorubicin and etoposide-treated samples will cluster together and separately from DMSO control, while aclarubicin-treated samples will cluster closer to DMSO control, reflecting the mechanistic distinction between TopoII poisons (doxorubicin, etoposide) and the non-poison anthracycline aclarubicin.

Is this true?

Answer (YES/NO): NO